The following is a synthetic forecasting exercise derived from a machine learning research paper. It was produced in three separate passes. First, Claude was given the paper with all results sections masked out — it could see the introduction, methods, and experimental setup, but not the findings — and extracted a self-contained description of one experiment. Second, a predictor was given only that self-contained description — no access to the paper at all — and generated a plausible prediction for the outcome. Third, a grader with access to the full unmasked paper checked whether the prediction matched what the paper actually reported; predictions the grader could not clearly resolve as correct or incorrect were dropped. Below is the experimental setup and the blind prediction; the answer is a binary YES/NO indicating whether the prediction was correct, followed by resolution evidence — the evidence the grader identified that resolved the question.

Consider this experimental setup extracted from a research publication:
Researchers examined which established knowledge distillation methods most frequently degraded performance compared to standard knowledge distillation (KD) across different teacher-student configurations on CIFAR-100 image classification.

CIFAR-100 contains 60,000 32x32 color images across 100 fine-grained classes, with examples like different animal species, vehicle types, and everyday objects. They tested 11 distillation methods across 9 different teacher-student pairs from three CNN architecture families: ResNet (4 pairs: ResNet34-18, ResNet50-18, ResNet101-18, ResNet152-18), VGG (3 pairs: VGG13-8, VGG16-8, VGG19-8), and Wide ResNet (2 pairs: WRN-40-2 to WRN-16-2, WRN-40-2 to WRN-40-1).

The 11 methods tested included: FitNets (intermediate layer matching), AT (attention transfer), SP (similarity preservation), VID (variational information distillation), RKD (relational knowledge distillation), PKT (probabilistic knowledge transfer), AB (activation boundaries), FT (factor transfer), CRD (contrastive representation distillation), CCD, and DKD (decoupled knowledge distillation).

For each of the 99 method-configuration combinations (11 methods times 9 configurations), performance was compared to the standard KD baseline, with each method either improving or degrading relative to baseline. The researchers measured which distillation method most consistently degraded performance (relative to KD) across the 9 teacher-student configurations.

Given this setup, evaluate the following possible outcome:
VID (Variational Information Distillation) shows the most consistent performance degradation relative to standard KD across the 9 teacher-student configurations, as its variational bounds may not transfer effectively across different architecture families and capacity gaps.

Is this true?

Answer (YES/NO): NO